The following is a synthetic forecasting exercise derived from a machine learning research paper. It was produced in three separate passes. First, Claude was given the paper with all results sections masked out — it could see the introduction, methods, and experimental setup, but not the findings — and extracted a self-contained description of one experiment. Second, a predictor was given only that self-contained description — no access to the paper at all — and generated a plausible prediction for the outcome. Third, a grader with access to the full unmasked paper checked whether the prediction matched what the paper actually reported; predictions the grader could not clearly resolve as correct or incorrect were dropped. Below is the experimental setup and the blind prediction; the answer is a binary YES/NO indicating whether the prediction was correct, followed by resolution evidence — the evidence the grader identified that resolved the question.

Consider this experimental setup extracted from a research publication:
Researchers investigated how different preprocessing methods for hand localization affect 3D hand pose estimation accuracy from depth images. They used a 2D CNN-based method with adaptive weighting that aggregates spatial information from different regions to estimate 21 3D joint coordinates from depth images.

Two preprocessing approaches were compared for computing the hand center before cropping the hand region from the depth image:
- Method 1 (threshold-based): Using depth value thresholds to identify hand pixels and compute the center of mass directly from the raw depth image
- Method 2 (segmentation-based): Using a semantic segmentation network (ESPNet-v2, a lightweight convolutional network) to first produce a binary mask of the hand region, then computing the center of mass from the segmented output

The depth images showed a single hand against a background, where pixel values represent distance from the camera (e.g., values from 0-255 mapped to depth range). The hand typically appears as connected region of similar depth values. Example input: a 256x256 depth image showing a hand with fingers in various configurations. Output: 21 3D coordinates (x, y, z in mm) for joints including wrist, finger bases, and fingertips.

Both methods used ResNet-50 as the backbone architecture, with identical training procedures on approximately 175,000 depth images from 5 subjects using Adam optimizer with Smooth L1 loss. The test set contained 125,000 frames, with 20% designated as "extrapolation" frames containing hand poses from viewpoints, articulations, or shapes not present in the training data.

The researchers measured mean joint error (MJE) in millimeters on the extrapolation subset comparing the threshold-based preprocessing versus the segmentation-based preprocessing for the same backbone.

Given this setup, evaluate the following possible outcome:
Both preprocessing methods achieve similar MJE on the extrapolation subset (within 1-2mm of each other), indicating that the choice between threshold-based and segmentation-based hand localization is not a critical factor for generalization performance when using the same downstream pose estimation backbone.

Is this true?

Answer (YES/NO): NO